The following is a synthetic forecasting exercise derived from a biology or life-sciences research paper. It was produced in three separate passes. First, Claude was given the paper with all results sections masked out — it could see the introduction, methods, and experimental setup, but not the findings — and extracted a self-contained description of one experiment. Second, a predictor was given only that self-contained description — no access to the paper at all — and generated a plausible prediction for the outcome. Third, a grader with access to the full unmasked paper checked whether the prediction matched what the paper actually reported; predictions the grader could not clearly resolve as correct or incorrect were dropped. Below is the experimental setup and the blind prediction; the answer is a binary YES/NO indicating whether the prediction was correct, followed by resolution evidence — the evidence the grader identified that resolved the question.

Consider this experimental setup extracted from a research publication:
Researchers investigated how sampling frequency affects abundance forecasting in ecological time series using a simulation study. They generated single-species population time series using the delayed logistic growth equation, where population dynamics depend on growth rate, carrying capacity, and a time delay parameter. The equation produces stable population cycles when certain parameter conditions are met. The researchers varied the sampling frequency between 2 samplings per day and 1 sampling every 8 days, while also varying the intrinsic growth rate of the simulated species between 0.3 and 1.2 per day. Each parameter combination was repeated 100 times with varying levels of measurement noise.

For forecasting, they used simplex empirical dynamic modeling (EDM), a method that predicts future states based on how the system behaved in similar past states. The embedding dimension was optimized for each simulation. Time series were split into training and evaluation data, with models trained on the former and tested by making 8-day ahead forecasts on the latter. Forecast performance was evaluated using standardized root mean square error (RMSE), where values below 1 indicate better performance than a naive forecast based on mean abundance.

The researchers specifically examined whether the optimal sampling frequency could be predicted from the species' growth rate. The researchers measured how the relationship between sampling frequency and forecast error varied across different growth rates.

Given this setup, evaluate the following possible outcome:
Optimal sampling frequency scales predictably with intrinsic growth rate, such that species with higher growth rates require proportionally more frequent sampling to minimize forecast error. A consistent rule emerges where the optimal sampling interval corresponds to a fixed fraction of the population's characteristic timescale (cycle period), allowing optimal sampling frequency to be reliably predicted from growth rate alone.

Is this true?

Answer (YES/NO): NO